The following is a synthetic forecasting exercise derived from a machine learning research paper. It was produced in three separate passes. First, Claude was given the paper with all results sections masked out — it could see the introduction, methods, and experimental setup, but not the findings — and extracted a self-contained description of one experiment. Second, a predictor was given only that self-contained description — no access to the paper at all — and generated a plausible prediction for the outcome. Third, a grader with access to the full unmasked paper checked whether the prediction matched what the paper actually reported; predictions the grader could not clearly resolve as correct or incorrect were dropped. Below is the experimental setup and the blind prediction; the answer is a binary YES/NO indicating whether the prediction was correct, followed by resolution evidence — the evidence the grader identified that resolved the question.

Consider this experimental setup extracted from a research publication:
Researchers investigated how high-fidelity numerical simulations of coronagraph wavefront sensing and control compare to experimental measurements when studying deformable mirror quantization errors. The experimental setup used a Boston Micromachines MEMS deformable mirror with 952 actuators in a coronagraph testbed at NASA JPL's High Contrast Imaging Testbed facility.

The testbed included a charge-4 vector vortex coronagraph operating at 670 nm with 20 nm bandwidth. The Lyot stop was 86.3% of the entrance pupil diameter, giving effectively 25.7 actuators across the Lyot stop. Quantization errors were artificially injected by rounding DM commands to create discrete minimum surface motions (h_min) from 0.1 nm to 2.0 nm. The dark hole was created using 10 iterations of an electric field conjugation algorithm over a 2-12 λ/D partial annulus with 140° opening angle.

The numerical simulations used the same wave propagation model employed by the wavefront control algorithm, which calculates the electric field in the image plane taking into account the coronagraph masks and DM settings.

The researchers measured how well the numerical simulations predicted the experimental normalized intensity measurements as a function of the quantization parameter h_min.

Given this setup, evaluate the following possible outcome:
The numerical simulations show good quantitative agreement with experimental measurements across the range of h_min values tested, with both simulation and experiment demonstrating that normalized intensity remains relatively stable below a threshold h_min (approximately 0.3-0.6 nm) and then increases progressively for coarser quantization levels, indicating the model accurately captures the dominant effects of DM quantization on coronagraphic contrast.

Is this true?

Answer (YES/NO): YES